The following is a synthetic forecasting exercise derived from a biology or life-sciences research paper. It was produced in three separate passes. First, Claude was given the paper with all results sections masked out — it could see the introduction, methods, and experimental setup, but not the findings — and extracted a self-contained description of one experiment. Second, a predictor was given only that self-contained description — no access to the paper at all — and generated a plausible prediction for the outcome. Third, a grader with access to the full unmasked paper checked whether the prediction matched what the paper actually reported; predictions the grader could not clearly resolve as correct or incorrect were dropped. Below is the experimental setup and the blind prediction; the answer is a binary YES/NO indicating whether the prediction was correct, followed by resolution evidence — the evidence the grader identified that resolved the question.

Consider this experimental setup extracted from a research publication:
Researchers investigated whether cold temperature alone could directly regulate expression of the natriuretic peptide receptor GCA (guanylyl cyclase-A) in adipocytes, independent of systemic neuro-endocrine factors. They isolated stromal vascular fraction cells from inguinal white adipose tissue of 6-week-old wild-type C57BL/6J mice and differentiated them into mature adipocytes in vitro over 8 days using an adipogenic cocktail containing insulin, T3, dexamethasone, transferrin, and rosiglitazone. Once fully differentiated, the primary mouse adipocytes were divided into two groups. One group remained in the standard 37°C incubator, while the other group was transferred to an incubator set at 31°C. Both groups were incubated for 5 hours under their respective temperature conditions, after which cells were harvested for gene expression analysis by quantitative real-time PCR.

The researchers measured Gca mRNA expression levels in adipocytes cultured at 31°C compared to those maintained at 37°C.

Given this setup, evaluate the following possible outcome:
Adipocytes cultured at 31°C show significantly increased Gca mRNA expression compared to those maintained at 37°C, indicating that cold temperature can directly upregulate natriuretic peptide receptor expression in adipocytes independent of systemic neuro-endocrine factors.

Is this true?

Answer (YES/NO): YES